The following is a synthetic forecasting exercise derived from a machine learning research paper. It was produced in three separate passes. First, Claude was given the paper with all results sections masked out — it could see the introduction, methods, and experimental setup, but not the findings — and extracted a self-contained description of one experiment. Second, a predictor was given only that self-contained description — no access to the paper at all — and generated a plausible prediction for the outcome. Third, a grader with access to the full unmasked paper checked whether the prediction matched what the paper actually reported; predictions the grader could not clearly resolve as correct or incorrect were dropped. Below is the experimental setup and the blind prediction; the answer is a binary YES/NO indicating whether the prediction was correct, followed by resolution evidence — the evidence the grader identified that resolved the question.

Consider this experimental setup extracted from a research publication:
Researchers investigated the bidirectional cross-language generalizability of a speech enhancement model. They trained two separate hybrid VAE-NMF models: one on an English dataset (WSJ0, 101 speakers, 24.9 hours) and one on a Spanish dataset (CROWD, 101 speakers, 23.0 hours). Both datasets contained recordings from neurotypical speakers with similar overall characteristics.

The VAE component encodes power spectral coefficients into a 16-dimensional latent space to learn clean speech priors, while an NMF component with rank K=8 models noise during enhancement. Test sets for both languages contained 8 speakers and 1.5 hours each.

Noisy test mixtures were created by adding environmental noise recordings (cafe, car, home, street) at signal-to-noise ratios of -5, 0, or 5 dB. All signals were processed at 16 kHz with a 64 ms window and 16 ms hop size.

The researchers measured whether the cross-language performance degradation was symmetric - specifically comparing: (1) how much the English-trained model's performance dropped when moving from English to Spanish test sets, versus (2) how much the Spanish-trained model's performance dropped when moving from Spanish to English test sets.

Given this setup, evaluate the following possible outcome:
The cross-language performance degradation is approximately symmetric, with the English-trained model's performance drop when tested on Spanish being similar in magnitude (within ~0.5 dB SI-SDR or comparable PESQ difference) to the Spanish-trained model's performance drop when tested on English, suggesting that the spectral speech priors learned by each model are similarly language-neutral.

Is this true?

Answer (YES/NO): YES